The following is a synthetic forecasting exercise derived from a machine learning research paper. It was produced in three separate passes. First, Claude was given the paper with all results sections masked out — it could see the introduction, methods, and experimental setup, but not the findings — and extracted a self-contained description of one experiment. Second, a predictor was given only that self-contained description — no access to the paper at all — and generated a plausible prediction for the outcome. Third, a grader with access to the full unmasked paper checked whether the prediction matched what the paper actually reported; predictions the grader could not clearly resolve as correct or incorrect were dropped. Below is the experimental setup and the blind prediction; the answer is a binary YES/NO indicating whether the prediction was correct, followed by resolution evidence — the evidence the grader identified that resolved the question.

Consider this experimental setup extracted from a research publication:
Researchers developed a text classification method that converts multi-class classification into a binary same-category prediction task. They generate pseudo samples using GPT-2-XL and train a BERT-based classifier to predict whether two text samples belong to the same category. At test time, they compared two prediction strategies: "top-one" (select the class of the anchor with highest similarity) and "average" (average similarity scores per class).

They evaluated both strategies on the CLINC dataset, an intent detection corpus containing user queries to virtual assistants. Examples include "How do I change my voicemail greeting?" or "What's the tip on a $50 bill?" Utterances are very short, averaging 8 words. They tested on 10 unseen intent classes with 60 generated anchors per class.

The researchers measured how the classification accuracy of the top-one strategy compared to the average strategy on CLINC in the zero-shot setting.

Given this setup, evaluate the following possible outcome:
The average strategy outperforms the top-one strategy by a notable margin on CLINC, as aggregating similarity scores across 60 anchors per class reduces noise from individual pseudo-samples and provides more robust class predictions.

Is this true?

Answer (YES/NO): NO